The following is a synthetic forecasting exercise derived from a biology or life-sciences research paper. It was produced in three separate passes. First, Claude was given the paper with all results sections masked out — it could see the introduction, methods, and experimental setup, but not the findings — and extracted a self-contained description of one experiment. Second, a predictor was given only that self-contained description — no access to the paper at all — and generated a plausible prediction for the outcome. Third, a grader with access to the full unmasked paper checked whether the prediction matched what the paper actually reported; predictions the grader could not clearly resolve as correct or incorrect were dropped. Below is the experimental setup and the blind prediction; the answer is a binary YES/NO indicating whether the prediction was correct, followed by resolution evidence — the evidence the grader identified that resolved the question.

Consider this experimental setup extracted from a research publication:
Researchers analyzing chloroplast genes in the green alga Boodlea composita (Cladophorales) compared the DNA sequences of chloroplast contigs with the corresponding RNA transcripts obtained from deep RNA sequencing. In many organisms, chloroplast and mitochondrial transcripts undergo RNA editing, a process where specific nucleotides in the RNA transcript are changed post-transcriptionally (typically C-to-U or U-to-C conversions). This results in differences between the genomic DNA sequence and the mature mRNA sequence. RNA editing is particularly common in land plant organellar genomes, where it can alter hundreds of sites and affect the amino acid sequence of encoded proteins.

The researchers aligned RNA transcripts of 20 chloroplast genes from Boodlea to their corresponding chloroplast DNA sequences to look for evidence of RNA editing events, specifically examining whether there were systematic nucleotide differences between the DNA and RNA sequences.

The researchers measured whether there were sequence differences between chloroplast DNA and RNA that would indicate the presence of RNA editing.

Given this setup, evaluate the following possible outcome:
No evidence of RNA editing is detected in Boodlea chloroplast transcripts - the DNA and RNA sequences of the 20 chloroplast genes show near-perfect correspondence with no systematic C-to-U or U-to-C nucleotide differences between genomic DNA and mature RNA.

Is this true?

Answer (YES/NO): YES